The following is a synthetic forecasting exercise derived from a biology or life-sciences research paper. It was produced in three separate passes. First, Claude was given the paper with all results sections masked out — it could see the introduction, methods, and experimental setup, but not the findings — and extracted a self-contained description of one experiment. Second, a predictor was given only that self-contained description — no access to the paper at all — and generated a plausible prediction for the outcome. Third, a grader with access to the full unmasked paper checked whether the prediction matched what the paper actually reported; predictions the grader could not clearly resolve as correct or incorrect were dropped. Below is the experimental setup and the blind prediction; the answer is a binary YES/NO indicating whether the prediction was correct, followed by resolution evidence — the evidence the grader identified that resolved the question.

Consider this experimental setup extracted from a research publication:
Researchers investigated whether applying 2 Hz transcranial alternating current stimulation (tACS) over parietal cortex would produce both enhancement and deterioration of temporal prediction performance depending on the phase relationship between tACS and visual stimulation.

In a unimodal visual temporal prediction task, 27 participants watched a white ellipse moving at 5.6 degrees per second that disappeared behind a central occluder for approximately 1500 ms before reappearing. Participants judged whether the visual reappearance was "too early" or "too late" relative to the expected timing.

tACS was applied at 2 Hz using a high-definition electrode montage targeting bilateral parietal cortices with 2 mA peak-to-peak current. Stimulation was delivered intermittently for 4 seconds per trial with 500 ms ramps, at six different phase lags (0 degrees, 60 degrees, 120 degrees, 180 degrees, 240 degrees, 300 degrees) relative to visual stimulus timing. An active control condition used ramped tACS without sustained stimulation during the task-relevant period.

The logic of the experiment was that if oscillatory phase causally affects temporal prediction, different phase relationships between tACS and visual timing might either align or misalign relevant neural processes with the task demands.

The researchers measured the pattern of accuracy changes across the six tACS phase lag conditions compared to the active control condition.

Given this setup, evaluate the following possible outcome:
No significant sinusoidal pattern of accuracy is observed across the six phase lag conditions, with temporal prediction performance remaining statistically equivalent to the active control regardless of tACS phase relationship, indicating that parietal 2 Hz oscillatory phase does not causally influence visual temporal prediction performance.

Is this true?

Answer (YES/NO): NO